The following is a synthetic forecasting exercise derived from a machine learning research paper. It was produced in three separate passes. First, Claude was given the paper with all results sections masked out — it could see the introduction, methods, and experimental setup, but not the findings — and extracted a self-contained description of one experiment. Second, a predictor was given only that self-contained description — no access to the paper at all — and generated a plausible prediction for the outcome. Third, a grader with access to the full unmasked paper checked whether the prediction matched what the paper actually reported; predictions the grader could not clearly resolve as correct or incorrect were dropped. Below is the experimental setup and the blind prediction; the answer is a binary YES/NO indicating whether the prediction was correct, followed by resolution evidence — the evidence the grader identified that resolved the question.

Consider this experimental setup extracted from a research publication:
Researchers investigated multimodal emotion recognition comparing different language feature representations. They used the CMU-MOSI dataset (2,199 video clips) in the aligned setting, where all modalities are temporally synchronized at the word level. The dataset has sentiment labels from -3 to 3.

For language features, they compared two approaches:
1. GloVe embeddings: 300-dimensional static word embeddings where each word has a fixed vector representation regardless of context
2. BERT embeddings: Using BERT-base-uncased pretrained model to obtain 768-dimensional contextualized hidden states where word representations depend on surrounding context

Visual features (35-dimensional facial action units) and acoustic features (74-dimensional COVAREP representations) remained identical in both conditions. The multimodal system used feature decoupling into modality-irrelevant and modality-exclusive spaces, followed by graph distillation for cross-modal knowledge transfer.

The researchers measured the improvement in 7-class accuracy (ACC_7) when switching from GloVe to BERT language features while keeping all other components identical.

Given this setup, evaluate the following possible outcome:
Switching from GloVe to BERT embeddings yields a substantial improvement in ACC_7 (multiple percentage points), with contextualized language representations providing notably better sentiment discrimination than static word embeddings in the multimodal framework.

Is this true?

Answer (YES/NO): YES